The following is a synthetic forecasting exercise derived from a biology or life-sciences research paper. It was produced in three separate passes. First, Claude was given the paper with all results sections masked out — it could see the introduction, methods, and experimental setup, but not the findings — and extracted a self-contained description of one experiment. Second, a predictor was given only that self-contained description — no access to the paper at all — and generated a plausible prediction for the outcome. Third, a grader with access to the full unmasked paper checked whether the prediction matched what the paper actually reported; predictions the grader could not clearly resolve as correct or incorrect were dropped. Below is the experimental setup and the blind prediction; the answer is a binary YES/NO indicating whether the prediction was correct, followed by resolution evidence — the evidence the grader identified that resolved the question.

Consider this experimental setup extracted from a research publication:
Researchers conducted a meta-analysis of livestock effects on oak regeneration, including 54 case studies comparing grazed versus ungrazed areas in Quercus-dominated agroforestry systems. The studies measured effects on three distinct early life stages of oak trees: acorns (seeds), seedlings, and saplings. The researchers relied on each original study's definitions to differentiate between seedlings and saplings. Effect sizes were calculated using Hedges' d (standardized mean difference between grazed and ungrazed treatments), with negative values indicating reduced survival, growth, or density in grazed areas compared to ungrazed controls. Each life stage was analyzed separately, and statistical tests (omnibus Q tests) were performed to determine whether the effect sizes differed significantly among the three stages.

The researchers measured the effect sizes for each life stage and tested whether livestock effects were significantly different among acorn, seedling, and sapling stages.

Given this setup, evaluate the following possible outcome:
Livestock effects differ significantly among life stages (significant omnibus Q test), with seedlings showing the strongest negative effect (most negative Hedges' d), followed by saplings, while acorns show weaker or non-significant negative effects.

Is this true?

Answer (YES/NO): NO